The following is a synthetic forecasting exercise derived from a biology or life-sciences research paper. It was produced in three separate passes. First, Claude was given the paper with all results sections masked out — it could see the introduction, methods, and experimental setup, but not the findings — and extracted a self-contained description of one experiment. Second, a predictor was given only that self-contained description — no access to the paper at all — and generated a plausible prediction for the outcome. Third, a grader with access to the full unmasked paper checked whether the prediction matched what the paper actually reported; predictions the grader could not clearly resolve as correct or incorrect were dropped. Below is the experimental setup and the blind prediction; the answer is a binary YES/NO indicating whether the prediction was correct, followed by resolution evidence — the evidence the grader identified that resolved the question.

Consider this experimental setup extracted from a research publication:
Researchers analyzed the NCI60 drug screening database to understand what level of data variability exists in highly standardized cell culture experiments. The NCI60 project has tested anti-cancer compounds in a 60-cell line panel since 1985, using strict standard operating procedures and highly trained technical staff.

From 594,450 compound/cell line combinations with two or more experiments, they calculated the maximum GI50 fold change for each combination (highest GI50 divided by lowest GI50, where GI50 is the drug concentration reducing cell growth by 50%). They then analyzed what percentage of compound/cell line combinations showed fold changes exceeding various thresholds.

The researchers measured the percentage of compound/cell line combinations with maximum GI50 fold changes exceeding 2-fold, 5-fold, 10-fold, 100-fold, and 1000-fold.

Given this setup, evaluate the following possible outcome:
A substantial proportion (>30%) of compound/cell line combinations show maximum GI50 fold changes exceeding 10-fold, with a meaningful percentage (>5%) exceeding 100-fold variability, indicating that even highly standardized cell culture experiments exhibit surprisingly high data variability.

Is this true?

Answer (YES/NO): NO